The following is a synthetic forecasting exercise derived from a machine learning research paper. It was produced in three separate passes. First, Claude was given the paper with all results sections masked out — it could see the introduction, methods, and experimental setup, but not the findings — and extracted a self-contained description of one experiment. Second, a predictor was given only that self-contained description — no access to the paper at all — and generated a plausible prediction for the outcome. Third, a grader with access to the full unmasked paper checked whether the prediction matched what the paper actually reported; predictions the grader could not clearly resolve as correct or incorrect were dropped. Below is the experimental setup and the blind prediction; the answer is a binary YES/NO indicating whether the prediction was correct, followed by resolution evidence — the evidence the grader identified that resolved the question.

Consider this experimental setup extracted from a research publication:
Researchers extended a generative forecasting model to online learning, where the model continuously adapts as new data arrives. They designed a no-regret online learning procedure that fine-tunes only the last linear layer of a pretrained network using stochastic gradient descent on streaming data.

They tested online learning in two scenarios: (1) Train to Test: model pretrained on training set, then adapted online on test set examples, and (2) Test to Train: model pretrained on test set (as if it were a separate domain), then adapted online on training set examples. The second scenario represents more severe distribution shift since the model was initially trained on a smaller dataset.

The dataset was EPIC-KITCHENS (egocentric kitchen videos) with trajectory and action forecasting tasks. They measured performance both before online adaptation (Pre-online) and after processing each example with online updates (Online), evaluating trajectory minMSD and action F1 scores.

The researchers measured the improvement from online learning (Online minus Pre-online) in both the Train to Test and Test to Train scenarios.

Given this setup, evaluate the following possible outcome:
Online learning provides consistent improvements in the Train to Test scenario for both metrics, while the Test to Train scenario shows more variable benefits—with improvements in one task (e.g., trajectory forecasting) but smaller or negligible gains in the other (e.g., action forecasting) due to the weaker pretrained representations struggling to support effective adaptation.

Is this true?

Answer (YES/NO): NO